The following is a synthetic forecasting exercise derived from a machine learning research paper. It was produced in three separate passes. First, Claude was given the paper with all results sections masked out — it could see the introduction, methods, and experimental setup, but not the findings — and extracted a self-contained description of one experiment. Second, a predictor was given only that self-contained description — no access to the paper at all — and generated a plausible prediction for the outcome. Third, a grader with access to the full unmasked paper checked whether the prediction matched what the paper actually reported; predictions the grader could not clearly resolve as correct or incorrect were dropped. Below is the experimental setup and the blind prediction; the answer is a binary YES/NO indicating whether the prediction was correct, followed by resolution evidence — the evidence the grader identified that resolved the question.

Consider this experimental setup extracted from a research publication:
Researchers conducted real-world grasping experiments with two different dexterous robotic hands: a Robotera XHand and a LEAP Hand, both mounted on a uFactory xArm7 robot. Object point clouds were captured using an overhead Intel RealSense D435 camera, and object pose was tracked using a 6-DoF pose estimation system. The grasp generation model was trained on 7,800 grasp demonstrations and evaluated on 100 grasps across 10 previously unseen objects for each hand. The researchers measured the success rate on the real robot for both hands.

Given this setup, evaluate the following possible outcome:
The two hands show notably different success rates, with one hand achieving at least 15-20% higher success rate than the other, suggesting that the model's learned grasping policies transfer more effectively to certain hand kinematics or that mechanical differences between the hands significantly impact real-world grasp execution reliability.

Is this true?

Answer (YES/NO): NO